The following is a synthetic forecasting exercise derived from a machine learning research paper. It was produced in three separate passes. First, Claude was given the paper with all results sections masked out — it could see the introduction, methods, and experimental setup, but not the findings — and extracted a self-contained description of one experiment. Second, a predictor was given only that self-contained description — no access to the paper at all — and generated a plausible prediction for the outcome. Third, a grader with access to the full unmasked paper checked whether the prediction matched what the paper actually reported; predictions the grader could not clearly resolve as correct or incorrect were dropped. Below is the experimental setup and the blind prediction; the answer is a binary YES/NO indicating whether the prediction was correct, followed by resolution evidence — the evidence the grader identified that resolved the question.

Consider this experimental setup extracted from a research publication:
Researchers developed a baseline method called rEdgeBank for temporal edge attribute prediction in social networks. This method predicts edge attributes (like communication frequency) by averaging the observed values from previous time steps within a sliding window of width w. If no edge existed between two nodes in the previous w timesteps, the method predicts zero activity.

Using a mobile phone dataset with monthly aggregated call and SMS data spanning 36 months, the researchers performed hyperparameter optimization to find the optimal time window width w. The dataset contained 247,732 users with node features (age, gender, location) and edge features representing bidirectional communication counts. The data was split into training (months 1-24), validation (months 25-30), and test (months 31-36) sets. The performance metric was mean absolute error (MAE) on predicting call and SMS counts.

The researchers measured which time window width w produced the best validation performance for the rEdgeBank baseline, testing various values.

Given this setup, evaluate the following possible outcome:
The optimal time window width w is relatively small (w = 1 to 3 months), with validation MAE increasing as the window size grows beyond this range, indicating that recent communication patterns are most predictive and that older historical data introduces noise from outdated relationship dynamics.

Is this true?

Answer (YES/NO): NO